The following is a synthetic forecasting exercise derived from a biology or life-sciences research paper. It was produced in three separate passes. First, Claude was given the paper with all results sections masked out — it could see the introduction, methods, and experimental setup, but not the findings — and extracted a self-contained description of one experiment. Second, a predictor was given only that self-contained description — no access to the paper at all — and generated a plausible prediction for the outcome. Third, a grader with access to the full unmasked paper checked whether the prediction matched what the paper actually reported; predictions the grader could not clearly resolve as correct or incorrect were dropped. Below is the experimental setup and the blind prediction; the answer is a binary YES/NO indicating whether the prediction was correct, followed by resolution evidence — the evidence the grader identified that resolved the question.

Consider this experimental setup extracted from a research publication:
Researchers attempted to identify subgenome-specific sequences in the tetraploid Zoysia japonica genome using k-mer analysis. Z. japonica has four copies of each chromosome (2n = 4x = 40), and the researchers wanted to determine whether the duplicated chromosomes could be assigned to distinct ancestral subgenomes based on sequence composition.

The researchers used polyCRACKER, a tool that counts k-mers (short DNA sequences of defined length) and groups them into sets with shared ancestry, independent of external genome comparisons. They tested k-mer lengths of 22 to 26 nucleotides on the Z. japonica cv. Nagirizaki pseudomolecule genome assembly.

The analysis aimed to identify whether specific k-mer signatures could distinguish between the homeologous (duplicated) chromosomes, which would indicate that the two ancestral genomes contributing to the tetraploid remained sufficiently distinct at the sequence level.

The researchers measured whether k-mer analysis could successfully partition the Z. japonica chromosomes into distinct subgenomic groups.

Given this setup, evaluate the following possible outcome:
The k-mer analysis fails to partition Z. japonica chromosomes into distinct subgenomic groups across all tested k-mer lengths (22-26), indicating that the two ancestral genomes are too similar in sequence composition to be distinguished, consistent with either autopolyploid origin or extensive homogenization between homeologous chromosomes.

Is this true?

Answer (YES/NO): NO